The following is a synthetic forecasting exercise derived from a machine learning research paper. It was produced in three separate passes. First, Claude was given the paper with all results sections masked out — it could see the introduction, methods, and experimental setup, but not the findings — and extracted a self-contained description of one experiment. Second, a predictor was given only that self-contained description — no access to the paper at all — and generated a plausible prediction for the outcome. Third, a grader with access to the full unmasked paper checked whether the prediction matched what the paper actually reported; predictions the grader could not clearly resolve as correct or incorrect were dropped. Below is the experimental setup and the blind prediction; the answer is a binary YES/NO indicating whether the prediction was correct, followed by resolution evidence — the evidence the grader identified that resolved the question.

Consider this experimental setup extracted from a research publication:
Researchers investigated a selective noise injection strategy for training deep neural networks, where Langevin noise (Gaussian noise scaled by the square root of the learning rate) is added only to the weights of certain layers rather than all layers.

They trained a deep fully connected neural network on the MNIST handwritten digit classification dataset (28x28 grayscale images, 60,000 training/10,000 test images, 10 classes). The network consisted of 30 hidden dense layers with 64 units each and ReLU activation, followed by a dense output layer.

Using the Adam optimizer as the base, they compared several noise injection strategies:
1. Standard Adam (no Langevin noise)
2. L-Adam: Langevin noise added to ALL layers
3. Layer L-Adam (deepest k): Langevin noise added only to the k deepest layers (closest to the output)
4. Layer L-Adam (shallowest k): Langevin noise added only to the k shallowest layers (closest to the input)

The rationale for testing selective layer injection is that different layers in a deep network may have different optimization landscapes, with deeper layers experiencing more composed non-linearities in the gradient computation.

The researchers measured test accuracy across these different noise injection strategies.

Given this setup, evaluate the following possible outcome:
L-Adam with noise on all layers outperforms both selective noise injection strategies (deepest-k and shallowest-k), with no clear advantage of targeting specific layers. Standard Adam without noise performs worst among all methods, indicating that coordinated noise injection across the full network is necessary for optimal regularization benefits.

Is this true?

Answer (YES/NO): NO